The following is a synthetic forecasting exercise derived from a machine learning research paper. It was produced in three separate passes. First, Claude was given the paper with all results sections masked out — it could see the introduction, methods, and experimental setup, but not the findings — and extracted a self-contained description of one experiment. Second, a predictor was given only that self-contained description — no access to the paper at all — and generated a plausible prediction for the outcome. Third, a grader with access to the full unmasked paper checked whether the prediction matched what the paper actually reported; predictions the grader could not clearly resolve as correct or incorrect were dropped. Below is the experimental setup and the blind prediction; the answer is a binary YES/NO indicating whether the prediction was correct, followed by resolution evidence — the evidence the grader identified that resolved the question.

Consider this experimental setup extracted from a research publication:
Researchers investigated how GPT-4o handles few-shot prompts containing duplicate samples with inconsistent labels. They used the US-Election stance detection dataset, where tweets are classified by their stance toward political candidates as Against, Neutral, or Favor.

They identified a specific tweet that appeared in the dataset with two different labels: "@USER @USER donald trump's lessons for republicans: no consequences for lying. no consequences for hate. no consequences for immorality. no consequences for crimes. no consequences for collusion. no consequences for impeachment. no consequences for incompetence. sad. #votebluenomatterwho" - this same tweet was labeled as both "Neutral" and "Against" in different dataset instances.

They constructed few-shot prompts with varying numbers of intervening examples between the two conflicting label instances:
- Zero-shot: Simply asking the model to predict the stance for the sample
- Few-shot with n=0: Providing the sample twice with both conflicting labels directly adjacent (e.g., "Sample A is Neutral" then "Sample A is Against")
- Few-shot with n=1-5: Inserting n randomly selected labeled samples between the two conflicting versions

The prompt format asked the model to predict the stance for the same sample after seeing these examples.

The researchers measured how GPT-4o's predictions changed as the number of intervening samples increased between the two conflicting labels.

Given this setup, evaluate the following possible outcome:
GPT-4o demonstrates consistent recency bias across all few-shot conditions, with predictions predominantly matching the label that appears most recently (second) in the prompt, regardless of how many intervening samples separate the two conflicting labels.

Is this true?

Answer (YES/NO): NO